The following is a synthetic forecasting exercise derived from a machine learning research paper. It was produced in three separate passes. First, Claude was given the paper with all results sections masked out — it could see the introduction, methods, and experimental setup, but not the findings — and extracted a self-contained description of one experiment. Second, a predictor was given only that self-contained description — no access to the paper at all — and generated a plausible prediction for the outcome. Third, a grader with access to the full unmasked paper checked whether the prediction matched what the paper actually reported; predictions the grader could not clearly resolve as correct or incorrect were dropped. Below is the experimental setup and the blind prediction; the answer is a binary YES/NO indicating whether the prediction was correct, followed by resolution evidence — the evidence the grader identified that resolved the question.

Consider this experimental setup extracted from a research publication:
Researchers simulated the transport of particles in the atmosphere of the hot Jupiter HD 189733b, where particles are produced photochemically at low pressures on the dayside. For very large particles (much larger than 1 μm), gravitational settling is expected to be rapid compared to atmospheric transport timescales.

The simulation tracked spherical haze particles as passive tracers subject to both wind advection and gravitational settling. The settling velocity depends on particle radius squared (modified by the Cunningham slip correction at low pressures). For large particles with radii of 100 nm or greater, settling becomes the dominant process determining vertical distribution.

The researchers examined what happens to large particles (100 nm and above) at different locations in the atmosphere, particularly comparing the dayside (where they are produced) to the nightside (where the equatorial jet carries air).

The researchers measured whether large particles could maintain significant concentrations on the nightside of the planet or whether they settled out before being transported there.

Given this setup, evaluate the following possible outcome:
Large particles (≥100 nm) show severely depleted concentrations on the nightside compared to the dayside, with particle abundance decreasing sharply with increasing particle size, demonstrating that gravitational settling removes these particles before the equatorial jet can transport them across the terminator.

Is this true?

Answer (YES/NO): NO